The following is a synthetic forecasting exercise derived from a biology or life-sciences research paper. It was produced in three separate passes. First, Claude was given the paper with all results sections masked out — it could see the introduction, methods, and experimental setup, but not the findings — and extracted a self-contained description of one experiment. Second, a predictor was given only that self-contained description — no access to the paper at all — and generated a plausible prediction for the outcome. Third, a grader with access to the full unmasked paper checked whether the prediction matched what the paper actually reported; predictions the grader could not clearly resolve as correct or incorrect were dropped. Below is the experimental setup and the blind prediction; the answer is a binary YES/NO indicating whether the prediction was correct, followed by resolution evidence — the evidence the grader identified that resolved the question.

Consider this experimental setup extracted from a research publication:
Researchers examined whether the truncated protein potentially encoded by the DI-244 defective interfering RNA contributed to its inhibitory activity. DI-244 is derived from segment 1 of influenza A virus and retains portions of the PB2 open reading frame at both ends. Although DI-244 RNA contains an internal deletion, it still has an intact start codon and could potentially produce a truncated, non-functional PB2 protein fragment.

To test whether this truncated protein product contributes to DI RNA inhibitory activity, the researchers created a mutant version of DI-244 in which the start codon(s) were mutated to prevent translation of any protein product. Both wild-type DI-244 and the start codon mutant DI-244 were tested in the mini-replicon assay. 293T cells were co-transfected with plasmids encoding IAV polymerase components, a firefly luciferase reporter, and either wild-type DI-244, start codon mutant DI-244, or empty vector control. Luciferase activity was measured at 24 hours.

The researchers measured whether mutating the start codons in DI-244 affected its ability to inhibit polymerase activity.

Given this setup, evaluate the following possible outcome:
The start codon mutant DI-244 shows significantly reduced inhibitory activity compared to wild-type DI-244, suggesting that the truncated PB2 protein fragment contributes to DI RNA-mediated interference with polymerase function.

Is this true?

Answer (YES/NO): NO